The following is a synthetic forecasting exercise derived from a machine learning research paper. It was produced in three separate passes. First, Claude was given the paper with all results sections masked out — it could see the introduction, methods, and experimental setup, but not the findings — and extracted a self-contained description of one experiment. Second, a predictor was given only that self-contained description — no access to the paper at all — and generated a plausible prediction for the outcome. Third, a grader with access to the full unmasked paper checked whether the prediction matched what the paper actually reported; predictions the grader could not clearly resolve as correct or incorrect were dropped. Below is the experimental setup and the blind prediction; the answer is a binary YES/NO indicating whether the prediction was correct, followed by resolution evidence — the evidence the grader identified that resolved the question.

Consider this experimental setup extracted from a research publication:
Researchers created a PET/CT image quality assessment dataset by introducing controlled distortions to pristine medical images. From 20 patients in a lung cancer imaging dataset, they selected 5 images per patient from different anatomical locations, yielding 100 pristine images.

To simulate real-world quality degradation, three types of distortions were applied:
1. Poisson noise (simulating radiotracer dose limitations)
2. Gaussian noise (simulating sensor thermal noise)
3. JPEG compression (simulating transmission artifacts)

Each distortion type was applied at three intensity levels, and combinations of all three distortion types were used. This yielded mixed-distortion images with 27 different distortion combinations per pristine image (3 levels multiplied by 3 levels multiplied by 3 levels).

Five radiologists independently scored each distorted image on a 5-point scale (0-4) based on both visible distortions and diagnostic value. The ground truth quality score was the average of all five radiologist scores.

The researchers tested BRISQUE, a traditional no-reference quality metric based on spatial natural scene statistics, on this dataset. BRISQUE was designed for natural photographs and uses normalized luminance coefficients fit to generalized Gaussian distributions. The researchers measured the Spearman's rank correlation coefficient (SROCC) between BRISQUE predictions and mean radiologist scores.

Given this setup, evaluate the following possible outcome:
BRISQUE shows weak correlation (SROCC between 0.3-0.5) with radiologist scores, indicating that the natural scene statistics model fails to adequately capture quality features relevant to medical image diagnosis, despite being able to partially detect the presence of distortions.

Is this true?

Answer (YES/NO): NO